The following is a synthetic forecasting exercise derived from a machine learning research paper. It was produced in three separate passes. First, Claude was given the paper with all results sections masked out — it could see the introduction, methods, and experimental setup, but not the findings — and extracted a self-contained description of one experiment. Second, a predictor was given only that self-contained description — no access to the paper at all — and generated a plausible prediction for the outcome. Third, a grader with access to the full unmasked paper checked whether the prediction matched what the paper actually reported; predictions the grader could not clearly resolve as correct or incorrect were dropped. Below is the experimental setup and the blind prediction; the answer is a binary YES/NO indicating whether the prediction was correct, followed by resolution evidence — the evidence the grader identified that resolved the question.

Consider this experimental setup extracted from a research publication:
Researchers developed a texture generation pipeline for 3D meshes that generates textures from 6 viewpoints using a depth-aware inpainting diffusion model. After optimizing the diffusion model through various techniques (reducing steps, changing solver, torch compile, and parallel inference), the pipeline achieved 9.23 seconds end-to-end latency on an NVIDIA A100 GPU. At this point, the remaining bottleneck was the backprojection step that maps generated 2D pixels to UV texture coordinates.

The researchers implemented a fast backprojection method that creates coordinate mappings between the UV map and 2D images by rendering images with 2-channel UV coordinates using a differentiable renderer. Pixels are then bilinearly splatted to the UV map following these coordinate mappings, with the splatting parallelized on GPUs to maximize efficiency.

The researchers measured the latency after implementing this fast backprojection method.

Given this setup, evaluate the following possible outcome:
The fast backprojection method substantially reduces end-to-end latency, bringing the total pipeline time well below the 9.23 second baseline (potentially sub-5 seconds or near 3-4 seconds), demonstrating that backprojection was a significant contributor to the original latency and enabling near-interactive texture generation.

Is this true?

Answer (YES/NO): YES